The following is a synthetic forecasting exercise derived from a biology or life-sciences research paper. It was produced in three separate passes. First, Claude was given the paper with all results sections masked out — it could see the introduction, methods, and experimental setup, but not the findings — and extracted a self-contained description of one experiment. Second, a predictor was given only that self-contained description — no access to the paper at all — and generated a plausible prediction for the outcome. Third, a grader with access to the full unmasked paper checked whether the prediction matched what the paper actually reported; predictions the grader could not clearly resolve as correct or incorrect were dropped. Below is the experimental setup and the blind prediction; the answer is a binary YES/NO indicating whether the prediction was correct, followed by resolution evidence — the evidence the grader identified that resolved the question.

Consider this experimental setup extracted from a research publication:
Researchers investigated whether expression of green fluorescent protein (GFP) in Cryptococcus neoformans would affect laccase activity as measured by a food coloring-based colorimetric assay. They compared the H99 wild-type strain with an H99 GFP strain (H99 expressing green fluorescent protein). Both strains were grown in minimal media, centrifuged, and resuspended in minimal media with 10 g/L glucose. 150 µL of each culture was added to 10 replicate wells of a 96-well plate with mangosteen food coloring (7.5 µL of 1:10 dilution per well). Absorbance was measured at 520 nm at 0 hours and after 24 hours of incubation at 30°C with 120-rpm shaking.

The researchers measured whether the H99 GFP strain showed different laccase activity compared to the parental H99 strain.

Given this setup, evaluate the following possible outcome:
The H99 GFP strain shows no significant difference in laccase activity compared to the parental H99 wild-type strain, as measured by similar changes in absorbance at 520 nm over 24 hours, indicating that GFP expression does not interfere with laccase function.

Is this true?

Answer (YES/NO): NO